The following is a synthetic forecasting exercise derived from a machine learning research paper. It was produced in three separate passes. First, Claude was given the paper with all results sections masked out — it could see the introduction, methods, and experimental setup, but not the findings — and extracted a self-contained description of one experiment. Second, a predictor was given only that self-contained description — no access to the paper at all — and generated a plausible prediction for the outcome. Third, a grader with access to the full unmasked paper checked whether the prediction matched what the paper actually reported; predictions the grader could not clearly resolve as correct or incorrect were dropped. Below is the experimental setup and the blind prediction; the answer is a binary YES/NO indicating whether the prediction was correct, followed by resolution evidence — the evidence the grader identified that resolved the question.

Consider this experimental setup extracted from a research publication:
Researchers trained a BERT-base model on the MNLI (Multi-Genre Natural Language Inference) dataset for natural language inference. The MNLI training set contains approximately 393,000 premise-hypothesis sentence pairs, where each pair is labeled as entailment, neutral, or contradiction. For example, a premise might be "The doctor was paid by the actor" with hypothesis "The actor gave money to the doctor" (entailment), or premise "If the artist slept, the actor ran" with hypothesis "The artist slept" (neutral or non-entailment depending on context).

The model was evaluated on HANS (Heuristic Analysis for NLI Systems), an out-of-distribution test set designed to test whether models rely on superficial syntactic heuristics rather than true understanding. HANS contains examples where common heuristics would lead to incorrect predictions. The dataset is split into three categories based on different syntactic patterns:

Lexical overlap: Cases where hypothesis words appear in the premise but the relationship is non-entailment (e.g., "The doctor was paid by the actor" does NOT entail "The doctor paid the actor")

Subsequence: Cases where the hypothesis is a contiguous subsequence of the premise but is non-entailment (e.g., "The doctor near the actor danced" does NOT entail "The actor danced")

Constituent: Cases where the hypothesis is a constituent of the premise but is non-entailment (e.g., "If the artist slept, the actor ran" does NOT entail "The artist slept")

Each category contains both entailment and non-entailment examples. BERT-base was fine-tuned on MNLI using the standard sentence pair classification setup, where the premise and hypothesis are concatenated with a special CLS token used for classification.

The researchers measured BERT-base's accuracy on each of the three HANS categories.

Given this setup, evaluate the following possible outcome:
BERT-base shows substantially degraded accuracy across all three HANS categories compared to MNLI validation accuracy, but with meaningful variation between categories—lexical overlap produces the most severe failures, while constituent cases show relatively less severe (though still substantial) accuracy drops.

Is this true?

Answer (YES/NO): NO